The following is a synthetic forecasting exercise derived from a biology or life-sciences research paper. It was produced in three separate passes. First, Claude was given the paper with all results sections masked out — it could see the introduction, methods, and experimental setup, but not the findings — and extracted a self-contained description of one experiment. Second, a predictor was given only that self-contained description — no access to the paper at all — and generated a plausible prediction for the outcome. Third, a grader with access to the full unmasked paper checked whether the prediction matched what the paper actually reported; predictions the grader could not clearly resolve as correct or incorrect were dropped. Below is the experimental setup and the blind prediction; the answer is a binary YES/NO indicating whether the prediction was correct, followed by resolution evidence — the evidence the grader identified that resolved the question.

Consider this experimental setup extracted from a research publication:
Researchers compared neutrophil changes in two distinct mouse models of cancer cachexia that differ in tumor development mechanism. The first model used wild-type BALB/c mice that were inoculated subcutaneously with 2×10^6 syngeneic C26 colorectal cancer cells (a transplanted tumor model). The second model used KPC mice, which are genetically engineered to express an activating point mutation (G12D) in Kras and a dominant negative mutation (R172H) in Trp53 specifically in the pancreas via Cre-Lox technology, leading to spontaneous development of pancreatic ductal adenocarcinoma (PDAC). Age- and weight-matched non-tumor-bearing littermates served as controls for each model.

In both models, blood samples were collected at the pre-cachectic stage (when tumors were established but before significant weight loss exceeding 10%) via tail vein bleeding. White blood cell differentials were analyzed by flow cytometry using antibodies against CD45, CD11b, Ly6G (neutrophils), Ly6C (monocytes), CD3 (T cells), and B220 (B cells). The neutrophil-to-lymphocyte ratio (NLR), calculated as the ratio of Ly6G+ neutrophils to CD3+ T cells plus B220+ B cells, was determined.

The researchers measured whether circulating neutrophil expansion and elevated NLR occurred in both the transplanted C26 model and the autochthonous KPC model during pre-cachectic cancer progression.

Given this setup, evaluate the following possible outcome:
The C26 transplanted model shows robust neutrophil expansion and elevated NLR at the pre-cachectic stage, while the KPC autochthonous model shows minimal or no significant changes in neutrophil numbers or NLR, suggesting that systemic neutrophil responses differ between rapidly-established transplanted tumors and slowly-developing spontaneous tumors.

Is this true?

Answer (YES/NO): NO